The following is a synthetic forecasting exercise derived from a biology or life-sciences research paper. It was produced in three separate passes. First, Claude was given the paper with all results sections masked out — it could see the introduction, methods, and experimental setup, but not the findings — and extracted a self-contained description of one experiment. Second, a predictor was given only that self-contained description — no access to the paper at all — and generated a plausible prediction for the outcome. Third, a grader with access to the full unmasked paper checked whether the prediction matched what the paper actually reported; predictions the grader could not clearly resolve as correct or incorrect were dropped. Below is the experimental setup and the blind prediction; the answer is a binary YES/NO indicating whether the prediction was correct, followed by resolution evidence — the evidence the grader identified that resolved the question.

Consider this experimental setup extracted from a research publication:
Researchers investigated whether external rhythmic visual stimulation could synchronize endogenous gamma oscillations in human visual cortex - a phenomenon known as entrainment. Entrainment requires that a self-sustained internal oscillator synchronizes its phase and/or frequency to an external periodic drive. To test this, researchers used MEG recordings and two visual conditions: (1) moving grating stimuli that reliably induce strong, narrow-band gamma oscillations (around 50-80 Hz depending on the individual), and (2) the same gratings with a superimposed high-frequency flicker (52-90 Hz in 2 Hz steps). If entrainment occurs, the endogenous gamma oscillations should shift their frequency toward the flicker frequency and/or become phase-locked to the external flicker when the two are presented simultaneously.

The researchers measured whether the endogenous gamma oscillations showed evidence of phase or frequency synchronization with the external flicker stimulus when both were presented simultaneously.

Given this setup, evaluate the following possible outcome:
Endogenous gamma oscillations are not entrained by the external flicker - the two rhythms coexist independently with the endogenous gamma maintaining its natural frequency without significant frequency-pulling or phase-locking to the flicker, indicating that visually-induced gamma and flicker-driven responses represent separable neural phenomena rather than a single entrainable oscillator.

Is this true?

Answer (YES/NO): YES